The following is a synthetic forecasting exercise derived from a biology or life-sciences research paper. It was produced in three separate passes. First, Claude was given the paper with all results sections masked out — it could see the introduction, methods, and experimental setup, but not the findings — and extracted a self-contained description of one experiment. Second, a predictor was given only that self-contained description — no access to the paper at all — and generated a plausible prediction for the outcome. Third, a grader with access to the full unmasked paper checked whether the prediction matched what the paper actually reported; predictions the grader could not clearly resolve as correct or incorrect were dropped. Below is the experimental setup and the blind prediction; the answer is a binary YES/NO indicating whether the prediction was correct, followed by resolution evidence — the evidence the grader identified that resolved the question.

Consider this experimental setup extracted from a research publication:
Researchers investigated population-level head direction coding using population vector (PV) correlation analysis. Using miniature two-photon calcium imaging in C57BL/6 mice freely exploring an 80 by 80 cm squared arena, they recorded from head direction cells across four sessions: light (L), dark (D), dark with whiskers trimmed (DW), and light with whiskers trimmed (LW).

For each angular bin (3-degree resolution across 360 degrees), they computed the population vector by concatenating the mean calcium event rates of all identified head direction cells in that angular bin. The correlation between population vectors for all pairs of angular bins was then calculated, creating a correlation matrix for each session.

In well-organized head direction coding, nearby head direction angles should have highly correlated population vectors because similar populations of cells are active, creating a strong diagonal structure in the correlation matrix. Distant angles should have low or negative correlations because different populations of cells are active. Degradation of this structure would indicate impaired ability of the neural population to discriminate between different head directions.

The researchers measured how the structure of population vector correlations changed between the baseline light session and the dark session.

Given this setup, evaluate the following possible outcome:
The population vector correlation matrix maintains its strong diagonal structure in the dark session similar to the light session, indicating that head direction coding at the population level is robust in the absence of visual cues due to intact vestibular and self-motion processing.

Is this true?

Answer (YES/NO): NO